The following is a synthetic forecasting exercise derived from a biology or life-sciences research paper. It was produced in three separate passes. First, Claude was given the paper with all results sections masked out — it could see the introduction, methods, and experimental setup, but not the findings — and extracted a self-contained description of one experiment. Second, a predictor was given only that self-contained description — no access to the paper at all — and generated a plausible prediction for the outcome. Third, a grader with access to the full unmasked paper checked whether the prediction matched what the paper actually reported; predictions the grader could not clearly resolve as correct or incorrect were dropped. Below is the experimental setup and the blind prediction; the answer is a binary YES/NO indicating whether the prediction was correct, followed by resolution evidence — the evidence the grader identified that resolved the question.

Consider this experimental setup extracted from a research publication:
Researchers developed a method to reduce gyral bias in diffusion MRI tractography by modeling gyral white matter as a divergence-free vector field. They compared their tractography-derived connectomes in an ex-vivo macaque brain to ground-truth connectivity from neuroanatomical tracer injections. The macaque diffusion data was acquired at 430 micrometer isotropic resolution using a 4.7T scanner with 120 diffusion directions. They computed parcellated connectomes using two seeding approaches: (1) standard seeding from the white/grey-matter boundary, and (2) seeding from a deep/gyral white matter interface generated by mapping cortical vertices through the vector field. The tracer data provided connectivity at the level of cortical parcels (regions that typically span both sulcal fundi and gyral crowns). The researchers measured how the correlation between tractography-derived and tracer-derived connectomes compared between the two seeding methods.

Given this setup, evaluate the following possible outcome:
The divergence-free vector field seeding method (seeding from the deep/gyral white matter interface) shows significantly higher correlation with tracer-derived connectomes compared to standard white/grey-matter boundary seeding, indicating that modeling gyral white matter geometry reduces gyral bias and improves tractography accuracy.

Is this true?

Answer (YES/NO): NO